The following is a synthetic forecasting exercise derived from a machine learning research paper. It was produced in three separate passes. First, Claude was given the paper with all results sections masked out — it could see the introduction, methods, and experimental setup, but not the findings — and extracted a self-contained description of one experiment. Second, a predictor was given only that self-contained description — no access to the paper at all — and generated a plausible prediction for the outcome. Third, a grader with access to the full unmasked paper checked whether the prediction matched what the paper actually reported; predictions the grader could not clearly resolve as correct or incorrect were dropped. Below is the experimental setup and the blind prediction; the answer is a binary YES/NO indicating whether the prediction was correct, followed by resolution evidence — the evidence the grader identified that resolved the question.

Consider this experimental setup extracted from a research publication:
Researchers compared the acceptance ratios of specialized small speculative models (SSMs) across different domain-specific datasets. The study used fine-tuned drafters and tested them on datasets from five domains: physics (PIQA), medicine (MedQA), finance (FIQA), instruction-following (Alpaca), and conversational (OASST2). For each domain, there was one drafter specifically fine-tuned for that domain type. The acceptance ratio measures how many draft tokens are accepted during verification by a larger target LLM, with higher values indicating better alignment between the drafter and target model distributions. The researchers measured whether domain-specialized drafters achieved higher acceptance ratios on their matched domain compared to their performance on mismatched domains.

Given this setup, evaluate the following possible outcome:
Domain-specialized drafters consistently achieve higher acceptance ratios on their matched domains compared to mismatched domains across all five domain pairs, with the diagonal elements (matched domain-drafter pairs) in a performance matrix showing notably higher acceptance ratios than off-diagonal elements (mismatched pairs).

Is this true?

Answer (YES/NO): YES